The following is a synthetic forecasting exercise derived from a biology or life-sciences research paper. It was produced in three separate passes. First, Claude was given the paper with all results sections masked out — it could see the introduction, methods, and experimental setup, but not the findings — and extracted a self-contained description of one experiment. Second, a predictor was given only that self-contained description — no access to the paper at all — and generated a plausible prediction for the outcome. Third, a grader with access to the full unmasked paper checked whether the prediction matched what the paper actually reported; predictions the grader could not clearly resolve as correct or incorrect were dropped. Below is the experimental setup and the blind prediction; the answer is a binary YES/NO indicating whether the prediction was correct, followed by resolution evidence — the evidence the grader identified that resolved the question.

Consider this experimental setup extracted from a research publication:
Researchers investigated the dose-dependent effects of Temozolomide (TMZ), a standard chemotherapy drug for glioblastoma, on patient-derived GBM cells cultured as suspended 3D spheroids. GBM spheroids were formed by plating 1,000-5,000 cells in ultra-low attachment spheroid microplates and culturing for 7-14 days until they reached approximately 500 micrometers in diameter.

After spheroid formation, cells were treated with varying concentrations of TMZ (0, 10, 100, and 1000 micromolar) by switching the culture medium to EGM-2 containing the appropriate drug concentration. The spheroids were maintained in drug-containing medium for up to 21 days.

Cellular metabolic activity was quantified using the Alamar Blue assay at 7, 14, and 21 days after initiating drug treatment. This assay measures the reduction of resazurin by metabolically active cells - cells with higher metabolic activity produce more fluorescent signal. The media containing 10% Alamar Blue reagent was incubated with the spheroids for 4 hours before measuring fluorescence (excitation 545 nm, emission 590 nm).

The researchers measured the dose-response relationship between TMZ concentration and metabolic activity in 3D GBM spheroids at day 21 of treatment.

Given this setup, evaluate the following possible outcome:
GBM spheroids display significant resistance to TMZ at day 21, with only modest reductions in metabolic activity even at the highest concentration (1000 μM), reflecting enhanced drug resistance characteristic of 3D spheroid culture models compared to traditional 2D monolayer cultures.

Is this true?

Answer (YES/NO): NO